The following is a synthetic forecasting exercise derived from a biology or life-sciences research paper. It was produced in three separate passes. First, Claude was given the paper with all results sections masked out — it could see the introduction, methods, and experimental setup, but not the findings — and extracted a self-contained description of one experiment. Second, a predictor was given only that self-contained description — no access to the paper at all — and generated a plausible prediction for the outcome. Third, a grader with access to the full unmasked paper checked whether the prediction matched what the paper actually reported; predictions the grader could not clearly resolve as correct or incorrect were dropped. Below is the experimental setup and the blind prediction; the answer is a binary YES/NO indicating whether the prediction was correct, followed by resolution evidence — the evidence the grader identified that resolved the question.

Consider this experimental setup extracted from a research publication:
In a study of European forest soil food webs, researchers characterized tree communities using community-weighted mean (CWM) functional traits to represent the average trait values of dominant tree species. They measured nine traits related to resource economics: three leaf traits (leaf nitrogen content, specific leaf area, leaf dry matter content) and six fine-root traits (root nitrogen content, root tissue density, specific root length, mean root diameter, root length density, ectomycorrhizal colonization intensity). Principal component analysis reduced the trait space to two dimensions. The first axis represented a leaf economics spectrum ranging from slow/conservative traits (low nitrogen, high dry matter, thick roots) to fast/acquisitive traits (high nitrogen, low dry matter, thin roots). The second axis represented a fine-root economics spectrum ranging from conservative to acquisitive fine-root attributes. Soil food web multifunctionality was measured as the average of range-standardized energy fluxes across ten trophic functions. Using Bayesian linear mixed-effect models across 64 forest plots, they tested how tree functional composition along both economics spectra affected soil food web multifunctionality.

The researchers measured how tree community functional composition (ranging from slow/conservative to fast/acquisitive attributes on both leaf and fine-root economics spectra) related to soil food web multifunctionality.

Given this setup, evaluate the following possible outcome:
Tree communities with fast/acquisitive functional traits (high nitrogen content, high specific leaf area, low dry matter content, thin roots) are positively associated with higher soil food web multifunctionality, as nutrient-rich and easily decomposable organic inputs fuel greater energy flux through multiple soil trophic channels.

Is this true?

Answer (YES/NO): YES